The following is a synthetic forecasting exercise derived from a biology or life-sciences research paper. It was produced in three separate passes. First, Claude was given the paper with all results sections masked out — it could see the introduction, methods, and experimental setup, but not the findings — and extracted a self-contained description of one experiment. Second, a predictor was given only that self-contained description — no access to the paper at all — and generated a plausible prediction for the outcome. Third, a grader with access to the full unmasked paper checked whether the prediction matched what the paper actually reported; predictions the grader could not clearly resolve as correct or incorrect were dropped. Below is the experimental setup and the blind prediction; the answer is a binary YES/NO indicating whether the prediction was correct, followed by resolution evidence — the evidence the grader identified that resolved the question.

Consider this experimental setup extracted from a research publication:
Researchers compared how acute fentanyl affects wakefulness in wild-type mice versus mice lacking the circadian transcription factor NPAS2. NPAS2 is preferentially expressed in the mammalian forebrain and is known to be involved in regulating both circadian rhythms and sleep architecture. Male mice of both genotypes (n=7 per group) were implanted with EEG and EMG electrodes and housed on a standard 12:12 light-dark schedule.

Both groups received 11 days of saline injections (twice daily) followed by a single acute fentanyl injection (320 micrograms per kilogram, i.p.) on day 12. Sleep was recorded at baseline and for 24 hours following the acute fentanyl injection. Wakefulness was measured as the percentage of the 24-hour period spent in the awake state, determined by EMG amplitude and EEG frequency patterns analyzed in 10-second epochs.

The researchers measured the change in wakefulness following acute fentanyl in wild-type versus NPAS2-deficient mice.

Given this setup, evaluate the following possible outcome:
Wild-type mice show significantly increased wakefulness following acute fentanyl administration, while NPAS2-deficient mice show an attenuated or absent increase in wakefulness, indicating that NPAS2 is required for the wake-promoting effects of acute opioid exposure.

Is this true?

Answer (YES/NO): NO